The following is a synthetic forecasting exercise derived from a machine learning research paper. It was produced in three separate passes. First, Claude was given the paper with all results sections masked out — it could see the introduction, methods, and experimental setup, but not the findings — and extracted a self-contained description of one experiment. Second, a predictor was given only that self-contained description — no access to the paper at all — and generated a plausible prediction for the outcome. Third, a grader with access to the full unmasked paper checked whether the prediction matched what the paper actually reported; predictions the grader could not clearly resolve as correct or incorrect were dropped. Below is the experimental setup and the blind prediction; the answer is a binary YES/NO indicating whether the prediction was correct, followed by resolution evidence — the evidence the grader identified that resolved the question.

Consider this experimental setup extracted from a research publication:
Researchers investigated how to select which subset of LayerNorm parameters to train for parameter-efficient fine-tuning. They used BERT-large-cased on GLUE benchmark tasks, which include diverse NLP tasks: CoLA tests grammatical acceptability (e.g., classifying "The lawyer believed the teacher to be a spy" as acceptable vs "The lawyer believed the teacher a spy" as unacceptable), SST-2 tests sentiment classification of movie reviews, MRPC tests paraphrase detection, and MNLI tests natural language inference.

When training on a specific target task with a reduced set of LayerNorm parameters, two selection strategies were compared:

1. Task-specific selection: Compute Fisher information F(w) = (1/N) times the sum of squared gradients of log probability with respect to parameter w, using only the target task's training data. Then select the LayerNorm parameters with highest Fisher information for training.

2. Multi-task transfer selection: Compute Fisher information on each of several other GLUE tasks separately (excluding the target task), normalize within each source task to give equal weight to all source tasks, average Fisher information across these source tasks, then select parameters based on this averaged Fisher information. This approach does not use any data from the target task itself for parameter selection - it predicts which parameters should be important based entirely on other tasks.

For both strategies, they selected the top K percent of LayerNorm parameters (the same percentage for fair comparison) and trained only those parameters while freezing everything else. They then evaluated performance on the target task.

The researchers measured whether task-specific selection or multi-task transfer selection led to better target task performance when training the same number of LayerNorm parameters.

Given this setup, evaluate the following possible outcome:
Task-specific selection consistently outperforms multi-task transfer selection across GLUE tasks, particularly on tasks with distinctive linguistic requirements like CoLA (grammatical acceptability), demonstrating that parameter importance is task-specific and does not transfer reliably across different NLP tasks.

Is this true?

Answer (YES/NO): NO